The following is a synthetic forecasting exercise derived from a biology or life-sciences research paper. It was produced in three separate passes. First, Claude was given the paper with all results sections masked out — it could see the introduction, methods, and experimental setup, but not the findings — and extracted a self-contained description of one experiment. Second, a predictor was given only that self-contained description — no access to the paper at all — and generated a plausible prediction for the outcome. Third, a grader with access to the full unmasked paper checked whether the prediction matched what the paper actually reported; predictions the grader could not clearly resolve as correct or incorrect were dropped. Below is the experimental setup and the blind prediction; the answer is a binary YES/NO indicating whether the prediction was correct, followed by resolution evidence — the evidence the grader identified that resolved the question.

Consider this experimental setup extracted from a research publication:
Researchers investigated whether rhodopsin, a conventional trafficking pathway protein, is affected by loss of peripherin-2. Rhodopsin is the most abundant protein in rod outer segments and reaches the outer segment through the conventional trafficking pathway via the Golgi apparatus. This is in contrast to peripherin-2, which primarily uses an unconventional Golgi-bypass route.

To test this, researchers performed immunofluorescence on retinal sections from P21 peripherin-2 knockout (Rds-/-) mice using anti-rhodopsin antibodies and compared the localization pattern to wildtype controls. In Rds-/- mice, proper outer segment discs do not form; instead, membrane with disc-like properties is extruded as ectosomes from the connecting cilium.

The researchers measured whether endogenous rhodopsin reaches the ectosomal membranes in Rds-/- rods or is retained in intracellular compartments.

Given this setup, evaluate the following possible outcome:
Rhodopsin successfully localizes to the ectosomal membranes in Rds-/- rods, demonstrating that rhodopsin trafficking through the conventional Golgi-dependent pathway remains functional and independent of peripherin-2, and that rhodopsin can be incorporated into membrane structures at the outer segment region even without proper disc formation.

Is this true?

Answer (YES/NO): YES